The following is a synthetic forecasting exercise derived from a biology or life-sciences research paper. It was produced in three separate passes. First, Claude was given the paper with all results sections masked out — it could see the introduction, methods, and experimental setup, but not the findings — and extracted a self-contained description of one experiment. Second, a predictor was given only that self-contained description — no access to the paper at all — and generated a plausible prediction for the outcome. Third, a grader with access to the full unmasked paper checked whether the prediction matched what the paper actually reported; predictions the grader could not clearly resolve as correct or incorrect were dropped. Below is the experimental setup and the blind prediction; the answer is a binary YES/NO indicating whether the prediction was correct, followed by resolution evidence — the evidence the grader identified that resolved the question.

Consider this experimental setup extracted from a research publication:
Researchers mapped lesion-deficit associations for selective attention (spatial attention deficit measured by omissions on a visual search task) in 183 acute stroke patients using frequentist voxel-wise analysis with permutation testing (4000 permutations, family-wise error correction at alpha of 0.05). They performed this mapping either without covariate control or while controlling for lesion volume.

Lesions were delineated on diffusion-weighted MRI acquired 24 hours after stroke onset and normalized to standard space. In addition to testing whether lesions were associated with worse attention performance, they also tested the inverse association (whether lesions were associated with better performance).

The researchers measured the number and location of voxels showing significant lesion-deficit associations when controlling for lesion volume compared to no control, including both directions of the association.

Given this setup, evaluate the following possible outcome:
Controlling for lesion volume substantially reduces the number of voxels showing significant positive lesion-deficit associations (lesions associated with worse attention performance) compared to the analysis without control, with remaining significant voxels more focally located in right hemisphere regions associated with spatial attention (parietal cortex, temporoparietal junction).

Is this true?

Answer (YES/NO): NO